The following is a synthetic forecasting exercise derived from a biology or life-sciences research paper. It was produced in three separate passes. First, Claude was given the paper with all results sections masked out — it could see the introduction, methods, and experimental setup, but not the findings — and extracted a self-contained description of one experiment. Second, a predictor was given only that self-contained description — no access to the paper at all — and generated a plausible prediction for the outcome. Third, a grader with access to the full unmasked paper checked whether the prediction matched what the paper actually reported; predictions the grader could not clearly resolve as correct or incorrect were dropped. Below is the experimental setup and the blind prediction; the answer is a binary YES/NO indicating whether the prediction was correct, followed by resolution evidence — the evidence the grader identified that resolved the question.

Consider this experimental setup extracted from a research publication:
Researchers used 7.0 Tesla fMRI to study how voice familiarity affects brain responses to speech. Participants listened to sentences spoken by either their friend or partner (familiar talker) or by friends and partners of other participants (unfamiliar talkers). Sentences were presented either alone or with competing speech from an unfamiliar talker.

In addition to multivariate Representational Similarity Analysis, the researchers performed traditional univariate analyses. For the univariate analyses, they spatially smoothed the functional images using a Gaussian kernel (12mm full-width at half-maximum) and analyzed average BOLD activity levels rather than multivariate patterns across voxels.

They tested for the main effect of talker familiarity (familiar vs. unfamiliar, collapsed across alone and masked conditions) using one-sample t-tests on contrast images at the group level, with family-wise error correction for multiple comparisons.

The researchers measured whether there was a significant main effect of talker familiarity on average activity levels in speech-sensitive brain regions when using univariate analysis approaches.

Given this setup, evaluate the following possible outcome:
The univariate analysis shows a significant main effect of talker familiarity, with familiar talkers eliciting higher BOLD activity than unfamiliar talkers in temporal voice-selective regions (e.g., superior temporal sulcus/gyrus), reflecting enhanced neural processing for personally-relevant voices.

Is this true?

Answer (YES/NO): NO